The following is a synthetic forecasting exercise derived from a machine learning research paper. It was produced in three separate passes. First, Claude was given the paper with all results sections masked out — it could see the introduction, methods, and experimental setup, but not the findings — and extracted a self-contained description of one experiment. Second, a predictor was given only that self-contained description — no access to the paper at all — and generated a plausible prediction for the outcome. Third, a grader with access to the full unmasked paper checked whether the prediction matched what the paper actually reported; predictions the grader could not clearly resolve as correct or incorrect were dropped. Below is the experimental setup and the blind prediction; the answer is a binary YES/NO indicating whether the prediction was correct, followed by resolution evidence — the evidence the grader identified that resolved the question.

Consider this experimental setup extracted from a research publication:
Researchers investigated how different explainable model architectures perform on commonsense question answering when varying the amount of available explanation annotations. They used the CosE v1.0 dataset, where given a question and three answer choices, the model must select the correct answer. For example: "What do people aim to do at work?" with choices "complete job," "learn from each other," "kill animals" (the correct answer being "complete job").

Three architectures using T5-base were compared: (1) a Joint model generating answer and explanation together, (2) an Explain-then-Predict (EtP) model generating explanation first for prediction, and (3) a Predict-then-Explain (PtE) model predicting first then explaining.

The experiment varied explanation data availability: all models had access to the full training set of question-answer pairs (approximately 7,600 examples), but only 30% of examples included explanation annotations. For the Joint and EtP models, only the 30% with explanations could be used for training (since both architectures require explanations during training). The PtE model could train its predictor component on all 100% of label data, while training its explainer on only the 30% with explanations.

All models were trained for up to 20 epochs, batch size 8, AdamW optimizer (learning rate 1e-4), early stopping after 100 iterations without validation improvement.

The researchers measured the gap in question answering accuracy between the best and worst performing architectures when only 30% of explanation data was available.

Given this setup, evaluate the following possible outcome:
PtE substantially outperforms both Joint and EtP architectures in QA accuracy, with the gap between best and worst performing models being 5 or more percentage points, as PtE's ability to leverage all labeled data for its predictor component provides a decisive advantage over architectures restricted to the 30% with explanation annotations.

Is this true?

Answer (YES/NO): YES